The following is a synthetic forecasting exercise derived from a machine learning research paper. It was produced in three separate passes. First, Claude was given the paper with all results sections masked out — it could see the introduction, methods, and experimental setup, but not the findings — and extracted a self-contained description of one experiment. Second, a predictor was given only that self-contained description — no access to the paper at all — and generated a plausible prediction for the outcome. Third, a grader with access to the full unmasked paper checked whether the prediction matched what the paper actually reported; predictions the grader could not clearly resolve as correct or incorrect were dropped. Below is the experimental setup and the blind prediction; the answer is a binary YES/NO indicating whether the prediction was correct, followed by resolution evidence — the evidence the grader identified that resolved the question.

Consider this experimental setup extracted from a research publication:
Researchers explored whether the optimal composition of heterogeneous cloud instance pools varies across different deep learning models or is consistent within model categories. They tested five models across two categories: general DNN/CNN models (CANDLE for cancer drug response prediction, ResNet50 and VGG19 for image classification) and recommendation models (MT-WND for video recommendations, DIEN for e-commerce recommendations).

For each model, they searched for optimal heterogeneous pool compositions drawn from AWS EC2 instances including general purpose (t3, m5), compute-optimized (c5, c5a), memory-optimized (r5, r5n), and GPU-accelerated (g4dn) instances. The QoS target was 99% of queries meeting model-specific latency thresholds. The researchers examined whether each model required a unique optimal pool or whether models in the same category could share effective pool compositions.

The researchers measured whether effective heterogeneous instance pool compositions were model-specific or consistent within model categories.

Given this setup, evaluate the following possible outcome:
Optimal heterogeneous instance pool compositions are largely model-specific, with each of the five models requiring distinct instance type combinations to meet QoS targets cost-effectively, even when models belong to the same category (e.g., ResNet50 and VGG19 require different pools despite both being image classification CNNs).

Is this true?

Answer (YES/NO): NO